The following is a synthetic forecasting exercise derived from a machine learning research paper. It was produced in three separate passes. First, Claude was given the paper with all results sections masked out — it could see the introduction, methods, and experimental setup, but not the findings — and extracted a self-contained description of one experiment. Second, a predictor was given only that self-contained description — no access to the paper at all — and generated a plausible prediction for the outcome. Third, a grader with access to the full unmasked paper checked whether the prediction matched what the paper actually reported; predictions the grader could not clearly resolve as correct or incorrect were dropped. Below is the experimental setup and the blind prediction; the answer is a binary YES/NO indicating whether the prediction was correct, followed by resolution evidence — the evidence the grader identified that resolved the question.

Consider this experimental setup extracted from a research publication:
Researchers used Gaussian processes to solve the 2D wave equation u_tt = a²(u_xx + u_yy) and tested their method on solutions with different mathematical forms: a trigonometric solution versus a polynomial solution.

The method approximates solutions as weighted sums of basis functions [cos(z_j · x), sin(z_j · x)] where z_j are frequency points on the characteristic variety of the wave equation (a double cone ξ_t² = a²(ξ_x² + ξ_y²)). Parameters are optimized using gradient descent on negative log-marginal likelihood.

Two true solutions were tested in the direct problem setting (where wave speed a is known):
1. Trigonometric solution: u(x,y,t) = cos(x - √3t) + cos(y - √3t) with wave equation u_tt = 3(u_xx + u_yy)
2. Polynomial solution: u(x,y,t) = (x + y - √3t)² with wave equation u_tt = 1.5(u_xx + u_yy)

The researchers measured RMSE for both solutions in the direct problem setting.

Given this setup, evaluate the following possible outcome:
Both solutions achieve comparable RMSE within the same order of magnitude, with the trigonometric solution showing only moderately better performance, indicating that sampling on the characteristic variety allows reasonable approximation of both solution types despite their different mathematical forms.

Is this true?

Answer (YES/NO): NO